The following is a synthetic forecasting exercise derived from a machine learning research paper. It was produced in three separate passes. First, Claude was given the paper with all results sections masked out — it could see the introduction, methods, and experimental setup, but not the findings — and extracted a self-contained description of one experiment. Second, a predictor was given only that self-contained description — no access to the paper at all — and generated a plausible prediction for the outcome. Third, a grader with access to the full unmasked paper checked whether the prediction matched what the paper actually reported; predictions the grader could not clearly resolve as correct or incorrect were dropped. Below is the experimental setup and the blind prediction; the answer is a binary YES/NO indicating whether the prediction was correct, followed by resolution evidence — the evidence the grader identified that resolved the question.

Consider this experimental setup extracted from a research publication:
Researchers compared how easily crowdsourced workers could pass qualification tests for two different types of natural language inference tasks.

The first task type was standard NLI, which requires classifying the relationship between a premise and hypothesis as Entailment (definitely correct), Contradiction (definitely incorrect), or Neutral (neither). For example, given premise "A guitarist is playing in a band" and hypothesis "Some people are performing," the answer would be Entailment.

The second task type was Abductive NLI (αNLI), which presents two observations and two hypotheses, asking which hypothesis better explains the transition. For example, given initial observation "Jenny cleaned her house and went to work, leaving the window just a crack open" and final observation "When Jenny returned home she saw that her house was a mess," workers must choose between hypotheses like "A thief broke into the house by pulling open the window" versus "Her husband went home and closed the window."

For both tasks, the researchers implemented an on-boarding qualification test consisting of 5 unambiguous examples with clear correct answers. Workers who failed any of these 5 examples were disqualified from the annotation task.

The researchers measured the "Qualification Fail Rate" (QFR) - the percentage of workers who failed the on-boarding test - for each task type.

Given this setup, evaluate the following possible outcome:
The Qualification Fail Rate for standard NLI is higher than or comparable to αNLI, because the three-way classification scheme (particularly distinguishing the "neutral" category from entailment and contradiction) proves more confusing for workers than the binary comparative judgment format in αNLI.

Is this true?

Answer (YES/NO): YES